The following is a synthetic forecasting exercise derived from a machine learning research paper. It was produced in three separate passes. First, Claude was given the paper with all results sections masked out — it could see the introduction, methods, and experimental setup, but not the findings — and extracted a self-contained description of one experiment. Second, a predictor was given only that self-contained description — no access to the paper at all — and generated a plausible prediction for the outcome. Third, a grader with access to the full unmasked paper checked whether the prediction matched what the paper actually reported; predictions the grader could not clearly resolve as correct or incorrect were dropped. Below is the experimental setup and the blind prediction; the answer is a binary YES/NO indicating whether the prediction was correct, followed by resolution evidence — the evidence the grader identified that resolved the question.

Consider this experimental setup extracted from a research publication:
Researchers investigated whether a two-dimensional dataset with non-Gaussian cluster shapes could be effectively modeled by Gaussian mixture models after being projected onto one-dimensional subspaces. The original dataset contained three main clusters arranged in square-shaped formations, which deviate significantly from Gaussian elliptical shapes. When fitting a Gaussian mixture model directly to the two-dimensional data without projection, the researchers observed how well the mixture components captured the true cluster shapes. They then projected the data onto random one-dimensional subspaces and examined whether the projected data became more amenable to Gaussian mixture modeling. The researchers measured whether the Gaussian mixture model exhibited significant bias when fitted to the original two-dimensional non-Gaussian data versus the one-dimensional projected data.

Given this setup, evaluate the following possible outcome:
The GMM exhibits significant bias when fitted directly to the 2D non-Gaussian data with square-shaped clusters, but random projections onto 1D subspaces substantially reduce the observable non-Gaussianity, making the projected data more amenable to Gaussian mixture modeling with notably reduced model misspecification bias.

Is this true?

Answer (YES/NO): YES